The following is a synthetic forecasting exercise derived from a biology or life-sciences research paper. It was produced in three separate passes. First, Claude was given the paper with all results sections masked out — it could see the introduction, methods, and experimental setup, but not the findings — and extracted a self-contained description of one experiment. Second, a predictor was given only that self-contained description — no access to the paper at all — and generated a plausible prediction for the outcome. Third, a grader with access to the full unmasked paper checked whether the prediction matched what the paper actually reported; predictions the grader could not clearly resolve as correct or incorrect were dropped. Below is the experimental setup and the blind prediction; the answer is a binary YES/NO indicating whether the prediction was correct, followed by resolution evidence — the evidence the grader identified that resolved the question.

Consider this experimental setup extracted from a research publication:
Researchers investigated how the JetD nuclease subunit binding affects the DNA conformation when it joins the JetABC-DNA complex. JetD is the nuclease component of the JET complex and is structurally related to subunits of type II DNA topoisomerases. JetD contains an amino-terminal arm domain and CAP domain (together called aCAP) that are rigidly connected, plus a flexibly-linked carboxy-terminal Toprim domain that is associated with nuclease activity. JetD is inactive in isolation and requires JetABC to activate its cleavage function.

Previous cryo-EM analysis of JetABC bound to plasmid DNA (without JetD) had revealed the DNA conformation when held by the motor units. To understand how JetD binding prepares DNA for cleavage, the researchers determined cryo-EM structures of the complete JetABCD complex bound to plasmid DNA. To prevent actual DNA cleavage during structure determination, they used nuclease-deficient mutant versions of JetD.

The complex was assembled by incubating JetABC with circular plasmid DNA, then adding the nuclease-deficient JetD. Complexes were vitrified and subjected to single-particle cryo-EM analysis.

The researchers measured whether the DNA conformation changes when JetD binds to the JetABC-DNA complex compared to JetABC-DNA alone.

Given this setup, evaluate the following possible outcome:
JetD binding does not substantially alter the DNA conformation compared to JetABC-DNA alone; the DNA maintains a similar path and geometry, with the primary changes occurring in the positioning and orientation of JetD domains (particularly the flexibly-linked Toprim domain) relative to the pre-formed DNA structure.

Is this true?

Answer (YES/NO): NO